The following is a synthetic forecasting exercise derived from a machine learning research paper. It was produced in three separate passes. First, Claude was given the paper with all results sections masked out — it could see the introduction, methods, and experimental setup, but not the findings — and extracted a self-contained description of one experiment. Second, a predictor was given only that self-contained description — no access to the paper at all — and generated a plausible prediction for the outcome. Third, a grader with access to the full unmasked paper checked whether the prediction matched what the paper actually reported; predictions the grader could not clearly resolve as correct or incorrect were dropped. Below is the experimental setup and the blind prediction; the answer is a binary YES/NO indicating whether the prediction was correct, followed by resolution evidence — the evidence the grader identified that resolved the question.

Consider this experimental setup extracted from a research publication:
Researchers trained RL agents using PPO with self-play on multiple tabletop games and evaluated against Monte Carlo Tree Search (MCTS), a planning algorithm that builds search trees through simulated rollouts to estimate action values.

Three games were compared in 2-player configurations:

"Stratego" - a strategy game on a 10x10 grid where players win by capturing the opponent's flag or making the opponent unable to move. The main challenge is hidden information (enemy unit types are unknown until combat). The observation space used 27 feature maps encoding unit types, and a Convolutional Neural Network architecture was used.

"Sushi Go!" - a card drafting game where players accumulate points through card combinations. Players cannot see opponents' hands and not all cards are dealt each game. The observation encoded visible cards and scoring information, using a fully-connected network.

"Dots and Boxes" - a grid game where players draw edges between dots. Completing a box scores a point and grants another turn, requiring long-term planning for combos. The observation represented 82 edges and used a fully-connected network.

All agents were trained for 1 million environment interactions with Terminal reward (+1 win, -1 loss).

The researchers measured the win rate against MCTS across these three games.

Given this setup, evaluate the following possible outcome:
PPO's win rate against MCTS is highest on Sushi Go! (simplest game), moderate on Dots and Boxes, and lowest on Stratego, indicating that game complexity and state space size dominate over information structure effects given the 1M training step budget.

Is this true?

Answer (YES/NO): NO